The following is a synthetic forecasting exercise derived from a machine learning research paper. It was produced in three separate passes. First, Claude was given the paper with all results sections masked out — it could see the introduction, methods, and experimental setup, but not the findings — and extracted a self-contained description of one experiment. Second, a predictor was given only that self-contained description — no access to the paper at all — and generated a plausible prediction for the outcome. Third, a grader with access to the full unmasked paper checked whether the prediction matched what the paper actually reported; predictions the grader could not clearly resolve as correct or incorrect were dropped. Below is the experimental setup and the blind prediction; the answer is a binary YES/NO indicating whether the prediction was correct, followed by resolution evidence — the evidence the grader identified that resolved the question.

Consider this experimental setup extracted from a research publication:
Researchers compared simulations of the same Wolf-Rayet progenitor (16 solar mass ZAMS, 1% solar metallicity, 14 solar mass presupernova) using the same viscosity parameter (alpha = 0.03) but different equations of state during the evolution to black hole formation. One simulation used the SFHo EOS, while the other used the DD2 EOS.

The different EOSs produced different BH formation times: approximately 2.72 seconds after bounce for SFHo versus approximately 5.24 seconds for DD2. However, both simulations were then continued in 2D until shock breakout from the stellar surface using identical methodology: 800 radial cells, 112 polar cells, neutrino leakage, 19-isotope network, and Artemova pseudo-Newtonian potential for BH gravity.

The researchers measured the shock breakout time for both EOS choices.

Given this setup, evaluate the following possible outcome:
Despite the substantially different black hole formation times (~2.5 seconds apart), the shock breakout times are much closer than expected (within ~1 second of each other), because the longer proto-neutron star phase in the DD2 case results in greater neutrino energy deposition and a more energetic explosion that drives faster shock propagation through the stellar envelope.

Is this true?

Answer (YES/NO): NO